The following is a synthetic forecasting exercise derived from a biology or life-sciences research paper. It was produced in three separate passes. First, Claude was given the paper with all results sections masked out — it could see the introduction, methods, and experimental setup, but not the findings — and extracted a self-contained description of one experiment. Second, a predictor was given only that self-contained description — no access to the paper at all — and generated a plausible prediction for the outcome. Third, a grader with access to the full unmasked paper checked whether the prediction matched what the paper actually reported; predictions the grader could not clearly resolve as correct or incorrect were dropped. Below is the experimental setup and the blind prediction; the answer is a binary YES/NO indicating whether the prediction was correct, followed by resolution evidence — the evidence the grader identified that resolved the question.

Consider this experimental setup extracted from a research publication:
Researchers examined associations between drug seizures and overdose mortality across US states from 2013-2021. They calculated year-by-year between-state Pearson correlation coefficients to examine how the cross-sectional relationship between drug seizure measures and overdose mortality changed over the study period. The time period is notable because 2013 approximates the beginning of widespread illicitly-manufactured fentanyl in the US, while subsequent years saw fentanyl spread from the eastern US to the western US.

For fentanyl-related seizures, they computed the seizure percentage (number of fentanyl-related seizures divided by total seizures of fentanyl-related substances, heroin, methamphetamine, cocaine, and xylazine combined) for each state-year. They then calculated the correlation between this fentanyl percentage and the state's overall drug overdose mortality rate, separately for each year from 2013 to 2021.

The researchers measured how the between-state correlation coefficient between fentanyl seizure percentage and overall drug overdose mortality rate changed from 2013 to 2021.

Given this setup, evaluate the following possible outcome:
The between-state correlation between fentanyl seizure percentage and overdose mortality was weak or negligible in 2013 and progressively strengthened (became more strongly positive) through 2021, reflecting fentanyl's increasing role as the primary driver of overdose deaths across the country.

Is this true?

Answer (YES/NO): NO